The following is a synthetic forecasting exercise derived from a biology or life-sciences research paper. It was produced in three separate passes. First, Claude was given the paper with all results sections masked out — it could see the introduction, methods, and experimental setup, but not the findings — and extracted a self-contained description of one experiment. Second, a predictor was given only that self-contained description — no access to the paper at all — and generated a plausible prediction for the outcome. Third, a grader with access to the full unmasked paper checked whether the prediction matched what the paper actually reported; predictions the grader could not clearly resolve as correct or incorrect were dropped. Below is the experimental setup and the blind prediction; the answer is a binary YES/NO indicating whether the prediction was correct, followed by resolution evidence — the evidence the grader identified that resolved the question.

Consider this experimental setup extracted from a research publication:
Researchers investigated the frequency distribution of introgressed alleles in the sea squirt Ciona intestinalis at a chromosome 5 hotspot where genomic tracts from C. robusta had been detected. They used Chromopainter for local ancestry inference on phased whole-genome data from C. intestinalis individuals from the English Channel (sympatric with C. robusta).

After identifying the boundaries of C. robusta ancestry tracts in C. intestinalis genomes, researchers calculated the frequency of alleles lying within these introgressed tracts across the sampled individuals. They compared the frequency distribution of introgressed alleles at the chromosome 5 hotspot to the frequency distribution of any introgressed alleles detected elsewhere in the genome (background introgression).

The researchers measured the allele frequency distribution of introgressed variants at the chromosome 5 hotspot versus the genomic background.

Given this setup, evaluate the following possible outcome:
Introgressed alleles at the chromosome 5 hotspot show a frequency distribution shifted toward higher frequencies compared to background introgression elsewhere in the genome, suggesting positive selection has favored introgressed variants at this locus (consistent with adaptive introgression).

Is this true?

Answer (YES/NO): YES